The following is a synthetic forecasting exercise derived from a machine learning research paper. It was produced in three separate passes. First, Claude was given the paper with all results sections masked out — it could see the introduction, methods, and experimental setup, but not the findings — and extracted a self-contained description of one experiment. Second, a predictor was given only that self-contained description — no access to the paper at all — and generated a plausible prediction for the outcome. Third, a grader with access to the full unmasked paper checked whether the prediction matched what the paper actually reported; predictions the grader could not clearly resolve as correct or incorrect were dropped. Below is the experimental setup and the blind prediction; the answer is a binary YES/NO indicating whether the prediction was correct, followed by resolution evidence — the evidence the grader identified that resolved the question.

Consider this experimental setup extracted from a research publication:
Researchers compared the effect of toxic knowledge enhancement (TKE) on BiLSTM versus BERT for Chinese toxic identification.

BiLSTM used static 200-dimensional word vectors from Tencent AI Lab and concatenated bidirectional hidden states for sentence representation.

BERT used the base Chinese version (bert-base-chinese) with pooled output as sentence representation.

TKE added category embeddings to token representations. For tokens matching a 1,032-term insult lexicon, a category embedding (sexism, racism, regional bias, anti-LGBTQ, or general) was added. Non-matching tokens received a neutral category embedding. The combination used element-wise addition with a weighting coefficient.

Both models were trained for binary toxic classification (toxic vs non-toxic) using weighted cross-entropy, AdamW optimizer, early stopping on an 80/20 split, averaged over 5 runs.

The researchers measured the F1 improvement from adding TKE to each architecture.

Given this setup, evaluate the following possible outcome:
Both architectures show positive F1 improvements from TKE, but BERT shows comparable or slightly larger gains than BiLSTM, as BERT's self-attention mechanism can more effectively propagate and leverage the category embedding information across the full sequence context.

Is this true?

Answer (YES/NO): NO